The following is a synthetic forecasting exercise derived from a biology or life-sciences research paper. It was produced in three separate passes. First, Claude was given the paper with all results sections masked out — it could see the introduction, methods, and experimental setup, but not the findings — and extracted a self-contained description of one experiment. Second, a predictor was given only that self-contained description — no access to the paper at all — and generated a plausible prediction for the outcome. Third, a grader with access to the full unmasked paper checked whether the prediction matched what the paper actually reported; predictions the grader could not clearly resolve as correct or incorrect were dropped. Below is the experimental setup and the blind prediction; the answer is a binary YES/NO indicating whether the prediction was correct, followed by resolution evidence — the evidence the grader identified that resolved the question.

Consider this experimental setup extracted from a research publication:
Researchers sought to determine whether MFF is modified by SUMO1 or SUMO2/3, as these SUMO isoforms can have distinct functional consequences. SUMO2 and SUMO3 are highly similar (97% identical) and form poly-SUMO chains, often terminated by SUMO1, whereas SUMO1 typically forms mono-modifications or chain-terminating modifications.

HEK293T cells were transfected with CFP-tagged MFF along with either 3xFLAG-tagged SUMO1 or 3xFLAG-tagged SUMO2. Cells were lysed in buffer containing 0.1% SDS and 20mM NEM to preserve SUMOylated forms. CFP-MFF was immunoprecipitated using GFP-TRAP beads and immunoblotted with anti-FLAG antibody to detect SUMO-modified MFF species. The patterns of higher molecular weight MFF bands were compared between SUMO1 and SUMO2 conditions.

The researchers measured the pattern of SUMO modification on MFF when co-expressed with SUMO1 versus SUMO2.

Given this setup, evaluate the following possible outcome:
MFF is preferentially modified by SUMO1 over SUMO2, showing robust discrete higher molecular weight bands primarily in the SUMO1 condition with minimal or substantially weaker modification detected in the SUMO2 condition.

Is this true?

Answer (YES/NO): NO